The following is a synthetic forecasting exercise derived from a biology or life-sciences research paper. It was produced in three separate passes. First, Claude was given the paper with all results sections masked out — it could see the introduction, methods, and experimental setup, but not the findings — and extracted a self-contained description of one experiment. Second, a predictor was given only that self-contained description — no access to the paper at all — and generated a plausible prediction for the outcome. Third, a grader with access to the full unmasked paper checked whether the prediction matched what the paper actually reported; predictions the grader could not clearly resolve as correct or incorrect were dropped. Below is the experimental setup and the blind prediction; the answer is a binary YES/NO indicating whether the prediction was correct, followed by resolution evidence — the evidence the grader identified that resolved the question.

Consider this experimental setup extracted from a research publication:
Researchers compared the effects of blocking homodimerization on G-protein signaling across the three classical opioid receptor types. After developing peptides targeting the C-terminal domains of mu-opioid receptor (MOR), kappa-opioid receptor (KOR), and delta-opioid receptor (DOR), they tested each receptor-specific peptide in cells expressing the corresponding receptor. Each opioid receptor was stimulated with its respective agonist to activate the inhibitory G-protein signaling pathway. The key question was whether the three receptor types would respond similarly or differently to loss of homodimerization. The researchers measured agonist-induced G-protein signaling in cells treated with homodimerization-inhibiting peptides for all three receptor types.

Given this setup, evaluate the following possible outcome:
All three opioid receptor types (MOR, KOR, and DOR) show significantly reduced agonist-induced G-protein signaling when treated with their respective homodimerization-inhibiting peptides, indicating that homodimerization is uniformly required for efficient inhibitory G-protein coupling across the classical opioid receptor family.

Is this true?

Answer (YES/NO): NO